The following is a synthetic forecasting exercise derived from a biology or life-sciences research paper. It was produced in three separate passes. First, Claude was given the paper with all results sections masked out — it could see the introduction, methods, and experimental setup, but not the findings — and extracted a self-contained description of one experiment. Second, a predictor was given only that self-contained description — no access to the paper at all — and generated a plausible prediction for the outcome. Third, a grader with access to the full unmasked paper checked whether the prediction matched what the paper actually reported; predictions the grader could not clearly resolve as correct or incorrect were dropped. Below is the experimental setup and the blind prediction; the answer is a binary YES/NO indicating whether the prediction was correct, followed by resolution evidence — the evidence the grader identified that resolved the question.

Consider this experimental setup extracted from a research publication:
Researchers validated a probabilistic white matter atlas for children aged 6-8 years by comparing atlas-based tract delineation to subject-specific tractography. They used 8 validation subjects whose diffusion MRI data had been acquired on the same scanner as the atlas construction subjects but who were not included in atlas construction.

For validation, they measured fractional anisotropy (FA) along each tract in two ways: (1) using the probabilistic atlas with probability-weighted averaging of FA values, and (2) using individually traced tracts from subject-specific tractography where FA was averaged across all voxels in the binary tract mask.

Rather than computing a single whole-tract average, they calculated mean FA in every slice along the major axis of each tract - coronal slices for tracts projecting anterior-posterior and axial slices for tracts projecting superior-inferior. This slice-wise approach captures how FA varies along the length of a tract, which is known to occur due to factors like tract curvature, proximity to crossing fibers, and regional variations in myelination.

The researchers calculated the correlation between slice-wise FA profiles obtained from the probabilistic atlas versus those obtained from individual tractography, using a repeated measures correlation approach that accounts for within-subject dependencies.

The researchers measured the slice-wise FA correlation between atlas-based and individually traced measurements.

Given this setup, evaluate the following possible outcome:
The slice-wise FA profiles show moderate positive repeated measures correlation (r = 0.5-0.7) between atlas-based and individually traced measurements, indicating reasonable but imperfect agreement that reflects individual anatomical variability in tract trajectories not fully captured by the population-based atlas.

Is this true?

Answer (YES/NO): NO